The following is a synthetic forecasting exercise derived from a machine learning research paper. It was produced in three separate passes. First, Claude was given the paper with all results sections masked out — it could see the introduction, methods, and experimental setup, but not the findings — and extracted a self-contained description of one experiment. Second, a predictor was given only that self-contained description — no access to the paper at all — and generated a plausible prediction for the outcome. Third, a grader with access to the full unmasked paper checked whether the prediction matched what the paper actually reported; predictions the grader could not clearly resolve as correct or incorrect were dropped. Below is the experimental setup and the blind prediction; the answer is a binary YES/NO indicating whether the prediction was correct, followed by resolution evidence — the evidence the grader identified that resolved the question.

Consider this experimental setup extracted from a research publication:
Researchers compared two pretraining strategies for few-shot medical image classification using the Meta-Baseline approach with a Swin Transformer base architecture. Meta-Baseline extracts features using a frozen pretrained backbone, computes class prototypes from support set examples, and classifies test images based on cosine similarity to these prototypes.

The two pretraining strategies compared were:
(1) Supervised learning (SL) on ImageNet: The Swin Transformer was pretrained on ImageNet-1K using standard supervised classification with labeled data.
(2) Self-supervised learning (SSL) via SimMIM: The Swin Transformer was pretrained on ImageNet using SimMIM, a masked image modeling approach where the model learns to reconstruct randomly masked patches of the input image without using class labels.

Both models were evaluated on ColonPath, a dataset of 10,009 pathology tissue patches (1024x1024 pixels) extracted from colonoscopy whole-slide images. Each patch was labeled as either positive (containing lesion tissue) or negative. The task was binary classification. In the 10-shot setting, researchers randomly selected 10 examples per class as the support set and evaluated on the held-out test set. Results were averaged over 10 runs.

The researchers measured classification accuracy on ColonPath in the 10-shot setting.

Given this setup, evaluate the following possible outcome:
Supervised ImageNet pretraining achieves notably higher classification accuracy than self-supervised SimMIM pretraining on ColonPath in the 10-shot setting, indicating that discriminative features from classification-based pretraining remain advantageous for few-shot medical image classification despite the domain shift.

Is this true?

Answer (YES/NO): NO